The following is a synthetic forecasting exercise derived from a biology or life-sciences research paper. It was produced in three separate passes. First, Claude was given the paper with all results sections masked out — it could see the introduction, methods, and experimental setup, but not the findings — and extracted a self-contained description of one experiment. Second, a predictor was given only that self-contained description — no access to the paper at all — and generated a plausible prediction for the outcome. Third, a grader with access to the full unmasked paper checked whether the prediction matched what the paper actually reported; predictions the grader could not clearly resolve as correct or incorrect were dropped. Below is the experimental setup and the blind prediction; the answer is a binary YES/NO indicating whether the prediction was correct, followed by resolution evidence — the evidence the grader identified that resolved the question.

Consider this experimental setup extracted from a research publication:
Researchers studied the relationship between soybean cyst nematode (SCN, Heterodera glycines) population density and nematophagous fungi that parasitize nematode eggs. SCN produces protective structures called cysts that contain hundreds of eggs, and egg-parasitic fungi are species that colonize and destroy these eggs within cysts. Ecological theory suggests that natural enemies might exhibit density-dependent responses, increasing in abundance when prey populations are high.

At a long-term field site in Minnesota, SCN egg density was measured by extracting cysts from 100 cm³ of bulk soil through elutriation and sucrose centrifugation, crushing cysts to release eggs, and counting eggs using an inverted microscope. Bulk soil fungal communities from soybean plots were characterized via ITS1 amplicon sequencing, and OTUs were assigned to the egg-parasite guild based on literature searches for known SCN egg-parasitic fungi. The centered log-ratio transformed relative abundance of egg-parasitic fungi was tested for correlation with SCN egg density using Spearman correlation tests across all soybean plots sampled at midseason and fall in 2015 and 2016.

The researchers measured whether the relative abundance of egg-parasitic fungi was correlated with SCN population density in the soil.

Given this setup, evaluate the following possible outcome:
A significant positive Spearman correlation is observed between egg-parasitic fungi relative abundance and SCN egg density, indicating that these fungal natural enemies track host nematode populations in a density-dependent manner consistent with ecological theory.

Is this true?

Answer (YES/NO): YES